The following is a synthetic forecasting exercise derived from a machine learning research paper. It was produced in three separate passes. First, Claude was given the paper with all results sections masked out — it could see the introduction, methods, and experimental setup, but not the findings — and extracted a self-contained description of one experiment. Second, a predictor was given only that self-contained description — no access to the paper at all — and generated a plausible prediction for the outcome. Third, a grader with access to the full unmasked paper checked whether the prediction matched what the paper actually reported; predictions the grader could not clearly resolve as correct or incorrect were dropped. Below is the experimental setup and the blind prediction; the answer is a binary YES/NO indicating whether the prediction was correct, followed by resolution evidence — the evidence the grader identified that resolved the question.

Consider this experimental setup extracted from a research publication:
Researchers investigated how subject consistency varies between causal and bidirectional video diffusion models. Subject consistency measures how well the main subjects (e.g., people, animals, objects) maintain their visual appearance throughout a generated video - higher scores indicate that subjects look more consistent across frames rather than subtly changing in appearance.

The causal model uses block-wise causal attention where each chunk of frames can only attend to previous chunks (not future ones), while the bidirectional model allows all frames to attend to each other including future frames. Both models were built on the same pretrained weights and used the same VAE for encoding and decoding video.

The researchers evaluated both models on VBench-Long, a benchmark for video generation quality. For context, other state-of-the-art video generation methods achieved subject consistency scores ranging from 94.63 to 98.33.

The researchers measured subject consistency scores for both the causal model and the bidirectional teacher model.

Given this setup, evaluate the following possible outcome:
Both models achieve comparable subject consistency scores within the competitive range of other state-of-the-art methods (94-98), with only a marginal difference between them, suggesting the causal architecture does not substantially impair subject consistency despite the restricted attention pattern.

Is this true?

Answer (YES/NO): NO